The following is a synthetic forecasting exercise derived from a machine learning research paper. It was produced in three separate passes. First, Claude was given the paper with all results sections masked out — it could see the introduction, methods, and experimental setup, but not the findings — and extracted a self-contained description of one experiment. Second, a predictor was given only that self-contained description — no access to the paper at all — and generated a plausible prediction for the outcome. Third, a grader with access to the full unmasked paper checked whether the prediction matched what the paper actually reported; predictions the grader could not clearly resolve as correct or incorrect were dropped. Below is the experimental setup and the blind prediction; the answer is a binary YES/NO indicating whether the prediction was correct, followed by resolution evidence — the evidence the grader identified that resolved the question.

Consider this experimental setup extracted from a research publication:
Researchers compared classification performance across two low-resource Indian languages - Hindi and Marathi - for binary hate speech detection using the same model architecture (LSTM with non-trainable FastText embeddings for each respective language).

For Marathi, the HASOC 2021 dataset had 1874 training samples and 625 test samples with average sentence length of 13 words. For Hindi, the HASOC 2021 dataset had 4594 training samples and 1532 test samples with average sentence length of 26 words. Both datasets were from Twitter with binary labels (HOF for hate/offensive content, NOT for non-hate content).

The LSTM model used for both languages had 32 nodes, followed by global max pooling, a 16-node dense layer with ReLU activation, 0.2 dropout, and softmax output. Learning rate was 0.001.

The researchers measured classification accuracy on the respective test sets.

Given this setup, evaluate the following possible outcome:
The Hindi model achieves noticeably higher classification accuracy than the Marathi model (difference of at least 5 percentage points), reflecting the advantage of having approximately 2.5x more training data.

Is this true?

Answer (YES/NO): NO